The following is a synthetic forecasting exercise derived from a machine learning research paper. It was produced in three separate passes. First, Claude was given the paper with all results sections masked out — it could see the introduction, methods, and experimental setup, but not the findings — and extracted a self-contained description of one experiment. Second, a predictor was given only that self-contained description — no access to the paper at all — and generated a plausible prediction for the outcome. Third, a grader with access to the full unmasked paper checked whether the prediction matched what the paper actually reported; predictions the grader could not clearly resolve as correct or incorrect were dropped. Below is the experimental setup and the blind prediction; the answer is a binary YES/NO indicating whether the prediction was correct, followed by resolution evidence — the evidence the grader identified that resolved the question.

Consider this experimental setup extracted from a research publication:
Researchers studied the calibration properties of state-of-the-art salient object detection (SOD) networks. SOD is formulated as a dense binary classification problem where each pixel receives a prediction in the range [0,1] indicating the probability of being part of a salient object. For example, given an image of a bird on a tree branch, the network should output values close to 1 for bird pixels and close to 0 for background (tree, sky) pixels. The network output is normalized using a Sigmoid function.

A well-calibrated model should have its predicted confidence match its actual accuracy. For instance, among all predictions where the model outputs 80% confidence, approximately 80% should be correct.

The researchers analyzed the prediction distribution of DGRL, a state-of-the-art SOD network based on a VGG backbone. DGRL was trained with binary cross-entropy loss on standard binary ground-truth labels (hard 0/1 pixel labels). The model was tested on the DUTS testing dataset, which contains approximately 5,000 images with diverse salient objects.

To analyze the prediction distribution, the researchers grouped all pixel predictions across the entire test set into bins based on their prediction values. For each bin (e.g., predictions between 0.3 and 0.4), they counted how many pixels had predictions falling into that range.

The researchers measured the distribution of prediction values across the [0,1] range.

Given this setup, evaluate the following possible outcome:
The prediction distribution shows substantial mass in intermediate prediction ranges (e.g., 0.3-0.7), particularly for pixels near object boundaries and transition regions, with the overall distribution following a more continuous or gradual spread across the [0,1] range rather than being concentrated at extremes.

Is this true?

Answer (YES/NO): NO